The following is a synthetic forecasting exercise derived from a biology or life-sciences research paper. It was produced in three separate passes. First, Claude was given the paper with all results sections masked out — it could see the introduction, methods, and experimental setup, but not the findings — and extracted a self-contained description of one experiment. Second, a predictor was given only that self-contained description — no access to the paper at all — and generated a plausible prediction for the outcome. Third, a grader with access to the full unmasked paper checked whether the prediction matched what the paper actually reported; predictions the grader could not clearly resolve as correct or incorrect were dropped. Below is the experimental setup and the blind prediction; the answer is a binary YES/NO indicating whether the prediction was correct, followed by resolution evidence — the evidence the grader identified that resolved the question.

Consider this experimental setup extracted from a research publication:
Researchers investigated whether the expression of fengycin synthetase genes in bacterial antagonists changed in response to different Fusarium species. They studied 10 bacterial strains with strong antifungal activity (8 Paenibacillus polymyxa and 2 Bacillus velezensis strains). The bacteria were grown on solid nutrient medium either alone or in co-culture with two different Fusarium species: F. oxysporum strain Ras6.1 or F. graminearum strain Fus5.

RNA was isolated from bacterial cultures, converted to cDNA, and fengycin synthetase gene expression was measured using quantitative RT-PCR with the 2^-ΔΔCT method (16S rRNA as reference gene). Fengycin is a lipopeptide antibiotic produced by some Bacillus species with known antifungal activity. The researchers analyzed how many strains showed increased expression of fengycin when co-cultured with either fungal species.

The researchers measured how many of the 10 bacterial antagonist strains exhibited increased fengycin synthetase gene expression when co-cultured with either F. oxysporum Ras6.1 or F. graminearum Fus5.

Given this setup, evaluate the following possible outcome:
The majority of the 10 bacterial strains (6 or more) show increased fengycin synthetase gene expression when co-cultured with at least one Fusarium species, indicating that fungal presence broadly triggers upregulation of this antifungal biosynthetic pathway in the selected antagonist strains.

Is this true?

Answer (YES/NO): NO